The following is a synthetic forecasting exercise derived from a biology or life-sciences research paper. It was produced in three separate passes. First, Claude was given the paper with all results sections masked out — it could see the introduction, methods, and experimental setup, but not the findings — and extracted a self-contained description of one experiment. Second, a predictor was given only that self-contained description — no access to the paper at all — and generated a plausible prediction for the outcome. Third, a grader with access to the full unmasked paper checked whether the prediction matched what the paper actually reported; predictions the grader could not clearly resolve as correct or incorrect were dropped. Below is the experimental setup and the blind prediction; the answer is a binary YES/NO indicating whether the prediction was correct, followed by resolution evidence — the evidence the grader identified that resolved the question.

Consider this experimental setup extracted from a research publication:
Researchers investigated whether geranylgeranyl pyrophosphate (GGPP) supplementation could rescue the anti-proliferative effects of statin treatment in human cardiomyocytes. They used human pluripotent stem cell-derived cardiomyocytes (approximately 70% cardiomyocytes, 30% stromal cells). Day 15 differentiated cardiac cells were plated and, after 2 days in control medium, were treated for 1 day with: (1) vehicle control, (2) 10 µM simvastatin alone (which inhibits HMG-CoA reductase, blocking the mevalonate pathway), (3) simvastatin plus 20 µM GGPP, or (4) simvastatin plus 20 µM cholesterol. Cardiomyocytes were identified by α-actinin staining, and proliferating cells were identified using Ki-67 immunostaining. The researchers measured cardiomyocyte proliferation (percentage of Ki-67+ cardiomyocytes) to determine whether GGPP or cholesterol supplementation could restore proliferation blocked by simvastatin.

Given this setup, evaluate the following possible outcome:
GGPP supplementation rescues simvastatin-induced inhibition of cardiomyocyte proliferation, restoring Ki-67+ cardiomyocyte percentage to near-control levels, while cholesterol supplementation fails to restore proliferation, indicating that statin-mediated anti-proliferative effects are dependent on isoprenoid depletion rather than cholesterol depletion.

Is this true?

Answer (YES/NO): YES